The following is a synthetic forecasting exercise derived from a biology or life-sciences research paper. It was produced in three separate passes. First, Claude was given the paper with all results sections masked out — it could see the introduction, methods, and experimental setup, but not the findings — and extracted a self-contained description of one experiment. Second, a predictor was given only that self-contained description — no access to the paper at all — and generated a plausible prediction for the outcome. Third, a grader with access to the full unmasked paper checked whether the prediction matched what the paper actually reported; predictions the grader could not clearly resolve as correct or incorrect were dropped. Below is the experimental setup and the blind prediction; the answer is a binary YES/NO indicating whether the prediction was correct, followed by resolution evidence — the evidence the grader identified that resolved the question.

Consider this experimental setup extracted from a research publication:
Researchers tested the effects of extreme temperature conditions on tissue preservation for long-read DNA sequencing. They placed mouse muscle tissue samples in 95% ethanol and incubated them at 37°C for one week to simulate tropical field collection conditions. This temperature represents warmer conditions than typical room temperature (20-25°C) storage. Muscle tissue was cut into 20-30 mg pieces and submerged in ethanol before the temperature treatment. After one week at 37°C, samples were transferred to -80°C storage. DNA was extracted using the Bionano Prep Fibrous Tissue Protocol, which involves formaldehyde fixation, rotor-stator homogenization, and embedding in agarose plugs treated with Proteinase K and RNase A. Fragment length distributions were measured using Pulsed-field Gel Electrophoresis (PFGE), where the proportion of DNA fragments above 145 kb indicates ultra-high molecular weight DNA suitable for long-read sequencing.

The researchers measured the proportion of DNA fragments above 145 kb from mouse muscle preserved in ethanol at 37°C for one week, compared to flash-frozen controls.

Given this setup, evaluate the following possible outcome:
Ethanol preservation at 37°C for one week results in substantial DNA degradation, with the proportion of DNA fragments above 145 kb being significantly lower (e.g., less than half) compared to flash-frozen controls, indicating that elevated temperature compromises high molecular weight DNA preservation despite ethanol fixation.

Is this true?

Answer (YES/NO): YES